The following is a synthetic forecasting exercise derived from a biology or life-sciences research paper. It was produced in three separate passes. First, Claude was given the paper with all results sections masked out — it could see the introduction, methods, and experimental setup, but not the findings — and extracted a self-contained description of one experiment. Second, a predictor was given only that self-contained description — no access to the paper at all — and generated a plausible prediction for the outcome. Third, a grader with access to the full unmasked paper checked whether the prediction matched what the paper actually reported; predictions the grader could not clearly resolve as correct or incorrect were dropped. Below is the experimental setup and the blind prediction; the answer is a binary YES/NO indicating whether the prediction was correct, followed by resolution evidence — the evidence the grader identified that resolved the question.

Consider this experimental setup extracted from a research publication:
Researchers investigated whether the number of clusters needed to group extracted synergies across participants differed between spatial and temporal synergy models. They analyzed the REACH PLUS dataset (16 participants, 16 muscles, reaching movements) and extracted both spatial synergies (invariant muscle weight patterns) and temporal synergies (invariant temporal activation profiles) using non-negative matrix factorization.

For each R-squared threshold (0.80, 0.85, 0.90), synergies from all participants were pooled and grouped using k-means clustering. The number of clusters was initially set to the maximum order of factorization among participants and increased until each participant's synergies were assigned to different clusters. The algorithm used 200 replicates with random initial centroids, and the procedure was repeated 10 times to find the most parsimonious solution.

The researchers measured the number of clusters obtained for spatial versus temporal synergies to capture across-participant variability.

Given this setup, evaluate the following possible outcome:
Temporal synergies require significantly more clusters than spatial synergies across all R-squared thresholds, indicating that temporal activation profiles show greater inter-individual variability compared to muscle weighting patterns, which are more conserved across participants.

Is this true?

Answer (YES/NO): NO